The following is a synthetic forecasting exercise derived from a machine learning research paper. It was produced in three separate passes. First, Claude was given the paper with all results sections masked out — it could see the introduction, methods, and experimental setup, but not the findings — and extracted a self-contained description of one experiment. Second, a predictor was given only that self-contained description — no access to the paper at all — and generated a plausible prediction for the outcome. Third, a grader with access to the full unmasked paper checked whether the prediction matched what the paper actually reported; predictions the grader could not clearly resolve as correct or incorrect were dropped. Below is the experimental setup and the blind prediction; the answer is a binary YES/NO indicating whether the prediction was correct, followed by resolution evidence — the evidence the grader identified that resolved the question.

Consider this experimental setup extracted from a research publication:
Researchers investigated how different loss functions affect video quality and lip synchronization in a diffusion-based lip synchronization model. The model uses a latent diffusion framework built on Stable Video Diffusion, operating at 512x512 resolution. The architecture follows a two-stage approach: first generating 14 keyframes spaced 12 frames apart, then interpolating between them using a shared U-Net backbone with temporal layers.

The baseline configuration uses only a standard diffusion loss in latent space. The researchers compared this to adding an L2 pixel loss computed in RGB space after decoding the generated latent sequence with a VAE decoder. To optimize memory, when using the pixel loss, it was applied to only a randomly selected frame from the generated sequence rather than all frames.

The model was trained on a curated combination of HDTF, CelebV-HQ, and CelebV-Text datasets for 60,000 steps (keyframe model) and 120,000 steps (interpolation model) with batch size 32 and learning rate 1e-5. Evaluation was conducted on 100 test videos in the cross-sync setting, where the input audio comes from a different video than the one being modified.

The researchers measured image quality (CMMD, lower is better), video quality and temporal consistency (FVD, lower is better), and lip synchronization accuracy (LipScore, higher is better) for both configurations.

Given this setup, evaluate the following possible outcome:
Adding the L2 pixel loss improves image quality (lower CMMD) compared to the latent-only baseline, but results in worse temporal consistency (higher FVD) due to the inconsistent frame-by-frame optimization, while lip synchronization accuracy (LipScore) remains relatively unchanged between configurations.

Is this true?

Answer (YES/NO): NO